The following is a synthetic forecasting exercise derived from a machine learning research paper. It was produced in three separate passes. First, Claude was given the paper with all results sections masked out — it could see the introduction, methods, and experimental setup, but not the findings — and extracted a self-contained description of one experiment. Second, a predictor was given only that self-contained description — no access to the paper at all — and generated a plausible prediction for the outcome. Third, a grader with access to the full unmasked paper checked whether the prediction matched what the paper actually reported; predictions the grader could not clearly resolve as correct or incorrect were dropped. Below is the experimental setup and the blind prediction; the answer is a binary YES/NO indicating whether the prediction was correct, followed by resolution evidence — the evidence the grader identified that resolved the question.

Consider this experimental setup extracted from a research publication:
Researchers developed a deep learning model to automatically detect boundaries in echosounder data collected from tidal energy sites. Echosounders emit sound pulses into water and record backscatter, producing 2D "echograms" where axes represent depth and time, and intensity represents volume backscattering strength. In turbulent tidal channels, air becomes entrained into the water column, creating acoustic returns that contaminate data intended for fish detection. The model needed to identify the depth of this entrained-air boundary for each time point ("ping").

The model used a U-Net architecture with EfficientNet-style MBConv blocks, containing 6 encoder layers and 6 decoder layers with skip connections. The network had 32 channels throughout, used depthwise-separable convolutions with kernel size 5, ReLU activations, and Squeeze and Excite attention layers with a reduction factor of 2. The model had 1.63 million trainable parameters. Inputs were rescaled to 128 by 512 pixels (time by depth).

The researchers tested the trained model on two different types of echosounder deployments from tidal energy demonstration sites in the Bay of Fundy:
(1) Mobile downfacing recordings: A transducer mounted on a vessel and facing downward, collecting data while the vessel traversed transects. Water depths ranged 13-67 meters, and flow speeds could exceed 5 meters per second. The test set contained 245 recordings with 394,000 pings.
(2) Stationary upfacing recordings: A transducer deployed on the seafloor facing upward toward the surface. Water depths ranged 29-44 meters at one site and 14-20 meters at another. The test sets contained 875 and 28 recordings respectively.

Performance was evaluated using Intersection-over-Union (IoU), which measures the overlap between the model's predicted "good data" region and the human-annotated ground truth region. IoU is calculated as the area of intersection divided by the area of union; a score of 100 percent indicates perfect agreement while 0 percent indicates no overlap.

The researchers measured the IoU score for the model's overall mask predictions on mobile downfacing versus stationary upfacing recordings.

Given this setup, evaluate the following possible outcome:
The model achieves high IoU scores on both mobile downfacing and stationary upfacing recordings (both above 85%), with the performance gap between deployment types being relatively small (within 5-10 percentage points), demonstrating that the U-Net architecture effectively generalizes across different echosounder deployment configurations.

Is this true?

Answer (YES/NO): YES